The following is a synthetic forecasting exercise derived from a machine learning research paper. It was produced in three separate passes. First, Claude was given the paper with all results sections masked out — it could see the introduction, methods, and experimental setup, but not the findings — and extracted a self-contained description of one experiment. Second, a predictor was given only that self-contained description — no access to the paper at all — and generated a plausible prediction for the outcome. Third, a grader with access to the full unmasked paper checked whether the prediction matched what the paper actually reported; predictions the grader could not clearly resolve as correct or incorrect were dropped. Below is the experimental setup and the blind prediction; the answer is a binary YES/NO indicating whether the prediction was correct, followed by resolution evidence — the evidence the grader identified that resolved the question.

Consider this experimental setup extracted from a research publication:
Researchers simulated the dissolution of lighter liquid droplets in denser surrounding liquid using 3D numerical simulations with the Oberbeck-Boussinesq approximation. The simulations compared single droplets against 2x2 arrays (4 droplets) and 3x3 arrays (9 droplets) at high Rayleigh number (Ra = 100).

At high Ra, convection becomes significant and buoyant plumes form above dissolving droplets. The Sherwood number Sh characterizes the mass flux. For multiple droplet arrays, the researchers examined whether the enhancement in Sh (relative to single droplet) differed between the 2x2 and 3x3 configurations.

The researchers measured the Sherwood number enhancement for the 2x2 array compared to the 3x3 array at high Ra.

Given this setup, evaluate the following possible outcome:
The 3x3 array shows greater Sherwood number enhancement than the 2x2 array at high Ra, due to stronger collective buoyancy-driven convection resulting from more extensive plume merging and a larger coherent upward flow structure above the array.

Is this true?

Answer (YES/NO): YES